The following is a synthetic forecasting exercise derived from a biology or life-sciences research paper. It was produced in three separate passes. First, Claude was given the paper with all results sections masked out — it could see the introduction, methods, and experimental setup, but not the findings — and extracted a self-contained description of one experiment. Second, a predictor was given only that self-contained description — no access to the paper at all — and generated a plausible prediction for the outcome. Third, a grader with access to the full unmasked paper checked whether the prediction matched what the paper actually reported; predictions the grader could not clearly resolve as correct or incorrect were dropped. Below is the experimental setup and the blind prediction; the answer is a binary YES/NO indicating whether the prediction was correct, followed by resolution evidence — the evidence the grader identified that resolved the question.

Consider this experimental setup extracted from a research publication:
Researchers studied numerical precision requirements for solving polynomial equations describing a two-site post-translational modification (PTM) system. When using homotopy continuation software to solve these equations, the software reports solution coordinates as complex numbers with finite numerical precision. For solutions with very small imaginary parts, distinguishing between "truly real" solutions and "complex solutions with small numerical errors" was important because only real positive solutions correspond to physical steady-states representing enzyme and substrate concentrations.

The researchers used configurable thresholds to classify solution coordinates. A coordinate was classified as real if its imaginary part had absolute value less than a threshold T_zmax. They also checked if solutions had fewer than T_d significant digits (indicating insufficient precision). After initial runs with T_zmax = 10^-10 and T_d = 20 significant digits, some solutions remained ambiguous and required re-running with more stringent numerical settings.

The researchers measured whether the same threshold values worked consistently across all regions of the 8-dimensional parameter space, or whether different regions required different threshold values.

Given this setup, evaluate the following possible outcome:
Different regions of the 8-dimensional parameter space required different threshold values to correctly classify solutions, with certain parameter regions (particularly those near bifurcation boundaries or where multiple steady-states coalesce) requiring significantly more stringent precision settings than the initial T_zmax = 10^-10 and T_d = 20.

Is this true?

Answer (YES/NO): NO